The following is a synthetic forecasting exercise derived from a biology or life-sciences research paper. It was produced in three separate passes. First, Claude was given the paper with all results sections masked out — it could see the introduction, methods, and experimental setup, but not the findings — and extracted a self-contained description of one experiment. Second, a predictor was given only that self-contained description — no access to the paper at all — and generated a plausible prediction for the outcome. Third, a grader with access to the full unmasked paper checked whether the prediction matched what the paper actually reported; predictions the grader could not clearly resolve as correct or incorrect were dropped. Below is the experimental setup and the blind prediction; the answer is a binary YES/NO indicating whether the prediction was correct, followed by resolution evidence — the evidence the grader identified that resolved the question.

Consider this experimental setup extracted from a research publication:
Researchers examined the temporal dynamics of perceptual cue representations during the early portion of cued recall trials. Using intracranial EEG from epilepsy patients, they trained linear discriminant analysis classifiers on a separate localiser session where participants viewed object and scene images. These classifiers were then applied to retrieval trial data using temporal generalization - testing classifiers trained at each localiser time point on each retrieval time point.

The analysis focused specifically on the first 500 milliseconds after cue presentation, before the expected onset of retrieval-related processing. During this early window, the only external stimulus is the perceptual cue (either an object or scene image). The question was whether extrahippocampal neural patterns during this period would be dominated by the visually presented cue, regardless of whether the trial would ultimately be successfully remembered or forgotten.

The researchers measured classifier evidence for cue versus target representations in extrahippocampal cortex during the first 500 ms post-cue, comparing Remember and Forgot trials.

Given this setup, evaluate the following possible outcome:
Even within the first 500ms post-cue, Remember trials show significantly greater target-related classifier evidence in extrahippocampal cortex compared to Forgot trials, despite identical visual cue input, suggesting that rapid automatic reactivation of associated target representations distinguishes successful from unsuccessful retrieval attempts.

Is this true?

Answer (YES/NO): NO